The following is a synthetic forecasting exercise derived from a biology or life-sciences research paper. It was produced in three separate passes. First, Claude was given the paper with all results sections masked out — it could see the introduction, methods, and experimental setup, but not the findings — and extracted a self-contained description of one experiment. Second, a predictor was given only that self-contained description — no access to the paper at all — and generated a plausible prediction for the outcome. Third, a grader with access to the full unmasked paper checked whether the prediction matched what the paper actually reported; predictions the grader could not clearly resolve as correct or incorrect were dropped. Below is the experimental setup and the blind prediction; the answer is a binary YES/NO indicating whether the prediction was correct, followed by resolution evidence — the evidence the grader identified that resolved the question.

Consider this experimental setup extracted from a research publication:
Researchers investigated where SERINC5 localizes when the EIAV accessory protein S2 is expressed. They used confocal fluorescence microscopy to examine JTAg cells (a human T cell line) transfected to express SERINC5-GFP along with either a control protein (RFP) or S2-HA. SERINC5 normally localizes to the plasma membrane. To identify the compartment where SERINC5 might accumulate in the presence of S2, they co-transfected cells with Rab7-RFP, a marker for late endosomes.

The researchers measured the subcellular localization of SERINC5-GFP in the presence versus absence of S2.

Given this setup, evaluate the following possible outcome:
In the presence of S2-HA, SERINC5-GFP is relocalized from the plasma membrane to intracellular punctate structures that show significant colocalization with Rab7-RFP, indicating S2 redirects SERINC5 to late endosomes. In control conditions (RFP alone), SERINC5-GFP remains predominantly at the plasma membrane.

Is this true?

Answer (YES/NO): YES